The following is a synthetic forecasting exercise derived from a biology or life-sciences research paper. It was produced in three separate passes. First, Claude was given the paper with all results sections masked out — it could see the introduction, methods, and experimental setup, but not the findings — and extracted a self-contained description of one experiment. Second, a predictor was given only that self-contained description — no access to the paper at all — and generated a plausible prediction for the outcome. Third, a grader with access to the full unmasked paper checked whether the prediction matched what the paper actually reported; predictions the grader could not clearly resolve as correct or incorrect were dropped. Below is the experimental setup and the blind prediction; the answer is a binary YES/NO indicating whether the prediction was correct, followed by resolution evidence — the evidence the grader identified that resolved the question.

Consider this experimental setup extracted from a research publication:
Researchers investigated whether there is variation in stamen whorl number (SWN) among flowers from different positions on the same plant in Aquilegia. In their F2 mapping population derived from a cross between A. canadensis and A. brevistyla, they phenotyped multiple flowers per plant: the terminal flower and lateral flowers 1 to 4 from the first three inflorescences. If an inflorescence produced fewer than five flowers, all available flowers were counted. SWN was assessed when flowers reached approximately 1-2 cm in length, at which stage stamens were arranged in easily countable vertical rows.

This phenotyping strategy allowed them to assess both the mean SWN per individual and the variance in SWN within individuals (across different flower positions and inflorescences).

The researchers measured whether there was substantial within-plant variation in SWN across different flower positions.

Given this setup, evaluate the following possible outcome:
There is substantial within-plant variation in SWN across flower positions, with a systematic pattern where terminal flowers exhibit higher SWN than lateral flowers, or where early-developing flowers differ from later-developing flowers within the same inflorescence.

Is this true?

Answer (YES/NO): NO